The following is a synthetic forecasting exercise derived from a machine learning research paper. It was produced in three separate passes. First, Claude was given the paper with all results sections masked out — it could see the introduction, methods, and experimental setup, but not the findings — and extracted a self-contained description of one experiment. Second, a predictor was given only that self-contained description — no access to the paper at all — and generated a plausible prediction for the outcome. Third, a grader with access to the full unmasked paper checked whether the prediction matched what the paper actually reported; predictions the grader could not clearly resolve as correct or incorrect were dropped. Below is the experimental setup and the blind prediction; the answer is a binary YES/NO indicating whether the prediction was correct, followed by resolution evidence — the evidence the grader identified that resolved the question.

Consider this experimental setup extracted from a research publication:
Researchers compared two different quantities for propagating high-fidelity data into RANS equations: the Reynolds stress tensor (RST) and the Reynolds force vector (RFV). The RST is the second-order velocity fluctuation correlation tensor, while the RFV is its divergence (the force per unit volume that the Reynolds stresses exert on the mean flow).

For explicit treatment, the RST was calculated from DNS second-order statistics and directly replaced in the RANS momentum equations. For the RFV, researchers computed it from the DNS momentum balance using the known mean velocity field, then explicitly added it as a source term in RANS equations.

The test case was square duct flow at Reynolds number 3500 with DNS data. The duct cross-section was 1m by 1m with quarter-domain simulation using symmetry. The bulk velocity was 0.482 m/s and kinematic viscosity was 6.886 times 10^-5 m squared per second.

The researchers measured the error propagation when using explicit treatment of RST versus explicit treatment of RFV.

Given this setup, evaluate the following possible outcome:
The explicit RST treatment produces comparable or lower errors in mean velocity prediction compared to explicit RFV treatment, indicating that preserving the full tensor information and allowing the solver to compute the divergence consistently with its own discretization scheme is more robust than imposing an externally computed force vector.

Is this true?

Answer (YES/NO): NO